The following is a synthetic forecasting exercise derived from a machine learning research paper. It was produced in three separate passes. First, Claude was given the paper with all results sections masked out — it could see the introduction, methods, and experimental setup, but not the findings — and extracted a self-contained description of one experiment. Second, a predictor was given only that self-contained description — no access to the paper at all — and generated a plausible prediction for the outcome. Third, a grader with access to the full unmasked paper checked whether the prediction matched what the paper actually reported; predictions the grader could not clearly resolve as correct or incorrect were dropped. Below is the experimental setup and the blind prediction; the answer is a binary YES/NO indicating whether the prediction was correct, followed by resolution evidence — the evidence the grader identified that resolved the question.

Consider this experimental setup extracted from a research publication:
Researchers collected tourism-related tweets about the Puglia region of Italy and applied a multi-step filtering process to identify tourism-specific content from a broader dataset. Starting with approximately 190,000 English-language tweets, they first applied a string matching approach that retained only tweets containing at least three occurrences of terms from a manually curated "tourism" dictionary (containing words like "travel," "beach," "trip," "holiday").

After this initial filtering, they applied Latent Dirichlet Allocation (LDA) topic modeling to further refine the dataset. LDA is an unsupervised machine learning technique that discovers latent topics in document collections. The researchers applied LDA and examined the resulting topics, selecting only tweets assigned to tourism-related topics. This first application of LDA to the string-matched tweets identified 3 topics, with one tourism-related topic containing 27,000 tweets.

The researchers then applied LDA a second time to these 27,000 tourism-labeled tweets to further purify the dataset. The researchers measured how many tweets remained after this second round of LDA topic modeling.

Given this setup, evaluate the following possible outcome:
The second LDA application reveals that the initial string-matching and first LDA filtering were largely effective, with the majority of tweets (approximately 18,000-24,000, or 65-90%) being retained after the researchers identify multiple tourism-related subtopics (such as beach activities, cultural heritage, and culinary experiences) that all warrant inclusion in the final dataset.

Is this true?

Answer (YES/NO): NO